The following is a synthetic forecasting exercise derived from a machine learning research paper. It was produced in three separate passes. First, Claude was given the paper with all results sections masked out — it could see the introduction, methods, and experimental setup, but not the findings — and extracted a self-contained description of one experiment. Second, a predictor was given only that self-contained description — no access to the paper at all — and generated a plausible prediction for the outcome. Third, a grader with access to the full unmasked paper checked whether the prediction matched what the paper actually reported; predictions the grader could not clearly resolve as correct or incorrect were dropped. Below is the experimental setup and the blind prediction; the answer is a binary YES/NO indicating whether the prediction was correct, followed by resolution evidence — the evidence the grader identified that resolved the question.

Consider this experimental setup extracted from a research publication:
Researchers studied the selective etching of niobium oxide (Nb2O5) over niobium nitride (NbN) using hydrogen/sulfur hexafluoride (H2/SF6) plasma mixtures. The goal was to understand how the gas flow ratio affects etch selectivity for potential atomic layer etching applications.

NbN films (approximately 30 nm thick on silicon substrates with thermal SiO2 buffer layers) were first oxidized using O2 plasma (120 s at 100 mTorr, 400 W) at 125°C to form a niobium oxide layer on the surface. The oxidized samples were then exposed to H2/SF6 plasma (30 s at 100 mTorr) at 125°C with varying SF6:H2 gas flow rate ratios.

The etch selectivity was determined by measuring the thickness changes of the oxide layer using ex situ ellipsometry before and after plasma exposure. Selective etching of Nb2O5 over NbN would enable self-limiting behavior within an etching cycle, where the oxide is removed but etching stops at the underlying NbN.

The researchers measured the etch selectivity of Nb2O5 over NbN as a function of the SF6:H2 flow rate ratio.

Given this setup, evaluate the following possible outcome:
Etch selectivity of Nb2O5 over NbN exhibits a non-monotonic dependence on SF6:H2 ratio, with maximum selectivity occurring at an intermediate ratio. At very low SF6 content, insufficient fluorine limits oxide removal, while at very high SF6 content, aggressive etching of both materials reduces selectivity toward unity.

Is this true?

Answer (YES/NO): YES